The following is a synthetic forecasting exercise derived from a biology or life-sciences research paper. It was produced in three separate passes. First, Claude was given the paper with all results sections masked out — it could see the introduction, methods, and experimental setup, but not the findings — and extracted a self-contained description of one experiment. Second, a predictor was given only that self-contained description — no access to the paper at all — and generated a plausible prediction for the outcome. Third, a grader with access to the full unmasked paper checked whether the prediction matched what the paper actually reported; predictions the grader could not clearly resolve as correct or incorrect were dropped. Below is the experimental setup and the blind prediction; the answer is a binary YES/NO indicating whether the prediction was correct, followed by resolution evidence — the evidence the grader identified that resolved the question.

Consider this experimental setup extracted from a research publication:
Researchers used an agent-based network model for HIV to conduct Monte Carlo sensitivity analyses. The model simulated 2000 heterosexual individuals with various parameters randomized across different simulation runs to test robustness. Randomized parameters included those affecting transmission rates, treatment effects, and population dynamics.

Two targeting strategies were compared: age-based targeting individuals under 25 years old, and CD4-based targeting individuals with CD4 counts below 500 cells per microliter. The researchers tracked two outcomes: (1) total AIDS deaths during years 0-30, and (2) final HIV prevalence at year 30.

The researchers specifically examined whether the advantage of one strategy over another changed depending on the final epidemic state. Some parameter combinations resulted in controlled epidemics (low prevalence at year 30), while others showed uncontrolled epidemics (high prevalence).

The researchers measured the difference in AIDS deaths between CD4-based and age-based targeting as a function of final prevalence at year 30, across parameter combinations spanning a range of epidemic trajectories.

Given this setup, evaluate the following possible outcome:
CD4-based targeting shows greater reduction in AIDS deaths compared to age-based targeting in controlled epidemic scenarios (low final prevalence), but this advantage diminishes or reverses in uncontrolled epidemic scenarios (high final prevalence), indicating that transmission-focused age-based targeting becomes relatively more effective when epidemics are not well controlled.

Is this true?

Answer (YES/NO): NO